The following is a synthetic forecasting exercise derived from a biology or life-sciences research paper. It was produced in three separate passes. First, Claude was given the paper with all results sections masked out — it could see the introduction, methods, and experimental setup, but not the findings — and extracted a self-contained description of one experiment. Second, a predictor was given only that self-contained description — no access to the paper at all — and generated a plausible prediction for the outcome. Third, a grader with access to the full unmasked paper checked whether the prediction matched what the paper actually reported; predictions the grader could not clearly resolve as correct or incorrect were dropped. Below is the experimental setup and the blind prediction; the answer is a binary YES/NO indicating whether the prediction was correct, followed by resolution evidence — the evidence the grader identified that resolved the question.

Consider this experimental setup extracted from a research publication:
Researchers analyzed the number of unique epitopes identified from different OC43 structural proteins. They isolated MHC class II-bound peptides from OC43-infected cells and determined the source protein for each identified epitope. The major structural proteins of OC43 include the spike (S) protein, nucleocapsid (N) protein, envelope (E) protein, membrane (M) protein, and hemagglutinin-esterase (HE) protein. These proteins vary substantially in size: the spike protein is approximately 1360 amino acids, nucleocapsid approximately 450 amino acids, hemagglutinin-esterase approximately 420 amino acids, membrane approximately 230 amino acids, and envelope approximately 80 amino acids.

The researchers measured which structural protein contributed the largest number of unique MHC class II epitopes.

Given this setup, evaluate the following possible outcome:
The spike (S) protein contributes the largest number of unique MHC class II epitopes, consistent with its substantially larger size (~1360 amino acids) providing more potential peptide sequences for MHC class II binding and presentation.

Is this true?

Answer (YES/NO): YES